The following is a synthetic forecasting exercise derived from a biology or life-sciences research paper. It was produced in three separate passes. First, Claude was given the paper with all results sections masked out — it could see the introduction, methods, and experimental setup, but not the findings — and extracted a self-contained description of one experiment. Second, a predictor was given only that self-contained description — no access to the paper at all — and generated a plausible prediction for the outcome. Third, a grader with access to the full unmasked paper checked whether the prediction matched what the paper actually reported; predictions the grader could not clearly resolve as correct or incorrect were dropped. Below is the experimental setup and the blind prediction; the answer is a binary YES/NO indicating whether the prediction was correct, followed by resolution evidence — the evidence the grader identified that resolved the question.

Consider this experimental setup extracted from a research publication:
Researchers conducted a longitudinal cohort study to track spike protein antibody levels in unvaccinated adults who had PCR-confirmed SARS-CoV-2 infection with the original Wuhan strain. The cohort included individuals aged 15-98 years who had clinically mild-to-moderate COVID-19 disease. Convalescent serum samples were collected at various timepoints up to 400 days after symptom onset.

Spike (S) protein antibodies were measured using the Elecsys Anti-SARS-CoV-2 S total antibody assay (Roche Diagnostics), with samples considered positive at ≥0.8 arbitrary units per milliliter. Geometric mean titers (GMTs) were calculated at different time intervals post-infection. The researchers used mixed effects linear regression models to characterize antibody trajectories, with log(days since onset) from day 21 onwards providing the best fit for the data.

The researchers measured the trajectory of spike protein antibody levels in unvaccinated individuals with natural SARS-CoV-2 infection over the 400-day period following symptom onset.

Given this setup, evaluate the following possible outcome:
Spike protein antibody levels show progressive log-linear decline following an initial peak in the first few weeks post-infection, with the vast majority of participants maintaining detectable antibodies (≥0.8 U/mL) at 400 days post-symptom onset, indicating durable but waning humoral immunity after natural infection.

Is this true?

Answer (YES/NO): NO